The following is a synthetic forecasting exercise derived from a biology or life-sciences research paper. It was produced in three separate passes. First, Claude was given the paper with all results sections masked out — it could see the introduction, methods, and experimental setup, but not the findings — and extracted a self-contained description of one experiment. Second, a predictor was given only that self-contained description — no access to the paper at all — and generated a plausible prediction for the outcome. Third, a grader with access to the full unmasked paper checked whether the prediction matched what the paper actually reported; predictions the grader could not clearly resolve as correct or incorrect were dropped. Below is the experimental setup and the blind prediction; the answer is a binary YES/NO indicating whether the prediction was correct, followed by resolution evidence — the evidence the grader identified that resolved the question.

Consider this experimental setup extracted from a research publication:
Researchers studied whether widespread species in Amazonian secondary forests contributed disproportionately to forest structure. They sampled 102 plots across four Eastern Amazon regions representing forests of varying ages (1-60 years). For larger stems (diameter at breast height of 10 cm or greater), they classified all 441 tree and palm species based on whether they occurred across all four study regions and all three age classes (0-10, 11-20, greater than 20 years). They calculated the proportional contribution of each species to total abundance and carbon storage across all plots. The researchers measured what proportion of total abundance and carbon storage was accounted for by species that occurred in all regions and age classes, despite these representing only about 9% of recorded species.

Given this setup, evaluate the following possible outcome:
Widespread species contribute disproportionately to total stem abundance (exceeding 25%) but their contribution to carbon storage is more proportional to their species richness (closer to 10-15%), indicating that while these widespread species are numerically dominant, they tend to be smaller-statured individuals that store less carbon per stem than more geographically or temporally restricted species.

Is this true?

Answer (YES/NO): NO